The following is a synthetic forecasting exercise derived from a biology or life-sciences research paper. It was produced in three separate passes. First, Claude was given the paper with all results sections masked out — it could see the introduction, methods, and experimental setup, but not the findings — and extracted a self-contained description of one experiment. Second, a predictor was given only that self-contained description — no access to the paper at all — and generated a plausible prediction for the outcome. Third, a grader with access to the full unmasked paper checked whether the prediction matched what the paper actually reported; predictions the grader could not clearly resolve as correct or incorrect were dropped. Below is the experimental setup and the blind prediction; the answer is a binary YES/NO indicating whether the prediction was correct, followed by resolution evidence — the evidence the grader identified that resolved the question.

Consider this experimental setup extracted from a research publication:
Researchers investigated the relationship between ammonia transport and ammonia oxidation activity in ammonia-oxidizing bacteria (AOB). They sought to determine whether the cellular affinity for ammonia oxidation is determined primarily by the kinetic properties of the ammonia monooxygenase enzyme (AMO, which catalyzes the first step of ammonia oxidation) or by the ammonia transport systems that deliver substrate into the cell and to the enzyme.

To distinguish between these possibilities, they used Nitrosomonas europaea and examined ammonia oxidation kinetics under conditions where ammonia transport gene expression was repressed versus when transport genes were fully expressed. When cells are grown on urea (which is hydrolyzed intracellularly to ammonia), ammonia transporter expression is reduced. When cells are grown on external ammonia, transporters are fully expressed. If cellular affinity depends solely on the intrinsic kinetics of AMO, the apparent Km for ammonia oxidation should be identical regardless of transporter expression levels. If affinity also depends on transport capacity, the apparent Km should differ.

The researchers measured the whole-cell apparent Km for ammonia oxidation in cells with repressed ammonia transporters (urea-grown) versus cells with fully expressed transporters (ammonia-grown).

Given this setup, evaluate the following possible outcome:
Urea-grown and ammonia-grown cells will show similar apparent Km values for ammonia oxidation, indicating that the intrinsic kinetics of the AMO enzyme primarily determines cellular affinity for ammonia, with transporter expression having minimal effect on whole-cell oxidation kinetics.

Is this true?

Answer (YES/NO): NO